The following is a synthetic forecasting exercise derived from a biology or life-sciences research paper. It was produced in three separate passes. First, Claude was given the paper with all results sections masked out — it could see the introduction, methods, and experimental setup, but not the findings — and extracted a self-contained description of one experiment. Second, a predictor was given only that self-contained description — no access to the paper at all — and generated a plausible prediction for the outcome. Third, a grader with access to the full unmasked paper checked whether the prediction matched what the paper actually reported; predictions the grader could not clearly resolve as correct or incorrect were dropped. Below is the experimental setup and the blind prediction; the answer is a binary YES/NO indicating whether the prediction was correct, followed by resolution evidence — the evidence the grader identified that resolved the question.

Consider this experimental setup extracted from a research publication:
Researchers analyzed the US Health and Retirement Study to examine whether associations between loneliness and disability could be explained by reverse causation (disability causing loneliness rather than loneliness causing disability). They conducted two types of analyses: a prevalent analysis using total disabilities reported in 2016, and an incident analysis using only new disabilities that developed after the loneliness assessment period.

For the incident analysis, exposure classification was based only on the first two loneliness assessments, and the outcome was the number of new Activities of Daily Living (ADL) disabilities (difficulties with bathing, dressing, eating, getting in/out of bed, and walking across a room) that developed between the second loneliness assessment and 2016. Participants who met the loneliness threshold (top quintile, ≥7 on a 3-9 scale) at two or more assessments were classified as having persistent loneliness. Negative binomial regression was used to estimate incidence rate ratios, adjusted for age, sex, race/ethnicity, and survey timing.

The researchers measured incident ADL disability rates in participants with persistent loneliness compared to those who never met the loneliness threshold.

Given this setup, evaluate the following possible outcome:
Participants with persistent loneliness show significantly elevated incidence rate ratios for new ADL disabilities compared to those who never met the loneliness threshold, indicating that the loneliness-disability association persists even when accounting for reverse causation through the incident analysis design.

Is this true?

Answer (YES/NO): YES